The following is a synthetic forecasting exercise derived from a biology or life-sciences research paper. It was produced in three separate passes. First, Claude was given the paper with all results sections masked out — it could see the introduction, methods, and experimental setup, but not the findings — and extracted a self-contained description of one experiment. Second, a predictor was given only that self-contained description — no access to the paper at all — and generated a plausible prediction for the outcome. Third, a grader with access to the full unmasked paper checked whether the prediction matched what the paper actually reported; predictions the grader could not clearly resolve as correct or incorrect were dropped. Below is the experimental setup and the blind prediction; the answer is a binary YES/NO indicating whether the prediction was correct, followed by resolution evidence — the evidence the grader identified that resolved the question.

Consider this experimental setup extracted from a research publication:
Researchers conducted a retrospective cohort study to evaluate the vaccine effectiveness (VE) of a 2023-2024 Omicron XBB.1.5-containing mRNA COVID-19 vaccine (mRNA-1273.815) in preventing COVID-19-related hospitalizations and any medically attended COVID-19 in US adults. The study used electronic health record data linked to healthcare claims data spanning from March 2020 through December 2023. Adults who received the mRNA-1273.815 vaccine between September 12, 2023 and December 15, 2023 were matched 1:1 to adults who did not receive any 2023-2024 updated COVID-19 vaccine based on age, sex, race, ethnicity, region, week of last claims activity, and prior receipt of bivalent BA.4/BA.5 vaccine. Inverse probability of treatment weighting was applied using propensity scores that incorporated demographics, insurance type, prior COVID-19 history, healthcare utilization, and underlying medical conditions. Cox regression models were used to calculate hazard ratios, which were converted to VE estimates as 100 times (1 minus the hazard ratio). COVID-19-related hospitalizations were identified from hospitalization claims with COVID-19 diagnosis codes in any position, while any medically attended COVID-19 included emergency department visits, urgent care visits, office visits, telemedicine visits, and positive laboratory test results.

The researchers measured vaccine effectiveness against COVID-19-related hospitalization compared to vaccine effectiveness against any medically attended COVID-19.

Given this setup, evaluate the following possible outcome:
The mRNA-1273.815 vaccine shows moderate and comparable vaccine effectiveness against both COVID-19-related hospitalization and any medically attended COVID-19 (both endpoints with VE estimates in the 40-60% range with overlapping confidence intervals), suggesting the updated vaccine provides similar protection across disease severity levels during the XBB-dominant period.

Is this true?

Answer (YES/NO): NO